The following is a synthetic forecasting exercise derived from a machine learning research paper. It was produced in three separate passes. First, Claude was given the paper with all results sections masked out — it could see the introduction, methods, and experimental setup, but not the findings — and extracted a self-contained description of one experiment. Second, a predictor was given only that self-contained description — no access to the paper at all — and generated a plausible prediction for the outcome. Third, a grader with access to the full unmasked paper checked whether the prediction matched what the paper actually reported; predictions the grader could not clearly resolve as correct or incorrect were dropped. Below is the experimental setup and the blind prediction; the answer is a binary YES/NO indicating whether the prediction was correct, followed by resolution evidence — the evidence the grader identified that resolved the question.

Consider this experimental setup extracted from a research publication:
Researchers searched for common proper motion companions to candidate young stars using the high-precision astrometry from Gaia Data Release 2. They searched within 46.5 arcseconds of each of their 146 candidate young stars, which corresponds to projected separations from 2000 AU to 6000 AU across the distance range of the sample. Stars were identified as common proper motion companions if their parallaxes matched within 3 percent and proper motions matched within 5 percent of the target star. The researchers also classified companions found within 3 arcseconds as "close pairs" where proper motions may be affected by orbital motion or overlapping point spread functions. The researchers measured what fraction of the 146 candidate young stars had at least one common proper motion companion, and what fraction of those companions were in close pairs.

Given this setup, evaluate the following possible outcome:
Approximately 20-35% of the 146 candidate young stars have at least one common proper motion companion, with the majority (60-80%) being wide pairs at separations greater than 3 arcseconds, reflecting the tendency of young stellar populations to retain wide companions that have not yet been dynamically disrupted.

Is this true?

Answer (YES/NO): NO